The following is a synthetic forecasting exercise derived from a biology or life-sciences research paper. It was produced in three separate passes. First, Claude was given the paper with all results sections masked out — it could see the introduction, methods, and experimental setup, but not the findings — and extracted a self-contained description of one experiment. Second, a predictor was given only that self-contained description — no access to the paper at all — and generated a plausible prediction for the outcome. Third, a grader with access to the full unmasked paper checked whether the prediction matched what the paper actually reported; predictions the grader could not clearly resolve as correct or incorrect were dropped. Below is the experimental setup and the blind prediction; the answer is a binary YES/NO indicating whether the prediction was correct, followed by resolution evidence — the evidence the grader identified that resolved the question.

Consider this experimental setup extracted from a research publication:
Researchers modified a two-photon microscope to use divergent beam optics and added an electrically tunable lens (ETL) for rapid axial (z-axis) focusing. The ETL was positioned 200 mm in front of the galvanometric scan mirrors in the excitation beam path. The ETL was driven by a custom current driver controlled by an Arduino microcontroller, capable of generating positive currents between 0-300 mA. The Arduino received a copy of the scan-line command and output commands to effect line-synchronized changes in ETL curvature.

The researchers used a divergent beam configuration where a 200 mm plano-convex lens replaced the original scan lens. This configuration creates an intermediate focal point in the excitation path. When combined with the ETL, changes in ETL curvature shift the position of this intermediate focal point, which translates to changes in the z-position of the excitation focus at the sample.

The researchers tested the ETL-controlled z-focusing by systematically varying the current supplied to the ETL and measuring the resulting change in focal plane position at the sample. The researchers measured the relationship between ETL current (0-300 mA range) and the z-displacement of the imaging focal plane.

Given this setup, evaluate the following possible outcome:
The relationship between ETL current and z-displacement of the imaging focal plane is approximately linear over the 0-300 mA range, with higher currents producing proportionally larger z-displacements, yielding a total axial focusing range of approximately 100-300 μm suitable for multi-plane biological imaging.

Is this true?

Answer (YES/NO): NO